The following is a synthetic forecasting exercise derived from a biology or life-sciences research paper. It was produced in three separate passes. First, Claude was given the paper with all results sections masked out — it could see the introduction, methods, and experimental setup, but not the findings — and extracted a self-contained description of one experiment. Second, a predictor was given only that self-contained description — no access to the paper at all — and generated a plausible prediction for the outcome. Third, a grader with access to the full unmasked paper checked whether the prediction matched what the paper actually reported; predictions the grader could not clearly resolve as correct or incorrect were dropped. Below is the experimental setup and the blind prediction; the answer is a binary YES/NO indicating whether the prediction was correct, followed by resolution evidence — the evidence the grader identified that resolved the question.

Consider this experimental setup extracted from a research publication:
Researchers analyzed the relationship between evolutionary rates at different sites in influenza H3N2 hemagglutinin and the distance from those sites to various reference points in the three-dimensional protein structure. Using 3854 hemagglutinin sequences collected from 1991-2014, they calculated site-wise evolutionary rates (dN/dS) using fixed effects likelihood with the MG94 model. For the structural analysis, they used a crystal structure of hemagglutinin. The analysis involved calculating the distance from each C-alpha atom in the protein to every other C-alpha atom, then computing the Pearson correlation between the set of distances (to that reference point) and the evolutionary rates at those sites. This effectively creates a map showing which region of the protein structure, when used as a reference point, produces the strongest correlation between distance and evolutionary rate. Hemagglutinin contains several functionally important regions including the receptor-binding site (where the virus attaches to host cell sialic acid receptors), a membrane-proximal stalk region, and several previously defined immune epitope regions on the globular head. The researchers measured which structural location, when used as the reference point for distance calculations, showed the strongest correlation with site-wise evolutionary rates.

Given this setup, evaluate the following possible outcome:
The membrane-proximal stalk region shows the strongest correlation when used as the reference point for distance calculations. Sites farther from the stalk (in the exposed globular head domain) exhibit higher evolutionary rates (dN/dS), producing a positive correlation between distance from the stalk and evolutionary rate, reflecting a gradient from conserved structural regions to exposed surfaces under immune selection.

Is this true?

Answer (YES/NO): NO